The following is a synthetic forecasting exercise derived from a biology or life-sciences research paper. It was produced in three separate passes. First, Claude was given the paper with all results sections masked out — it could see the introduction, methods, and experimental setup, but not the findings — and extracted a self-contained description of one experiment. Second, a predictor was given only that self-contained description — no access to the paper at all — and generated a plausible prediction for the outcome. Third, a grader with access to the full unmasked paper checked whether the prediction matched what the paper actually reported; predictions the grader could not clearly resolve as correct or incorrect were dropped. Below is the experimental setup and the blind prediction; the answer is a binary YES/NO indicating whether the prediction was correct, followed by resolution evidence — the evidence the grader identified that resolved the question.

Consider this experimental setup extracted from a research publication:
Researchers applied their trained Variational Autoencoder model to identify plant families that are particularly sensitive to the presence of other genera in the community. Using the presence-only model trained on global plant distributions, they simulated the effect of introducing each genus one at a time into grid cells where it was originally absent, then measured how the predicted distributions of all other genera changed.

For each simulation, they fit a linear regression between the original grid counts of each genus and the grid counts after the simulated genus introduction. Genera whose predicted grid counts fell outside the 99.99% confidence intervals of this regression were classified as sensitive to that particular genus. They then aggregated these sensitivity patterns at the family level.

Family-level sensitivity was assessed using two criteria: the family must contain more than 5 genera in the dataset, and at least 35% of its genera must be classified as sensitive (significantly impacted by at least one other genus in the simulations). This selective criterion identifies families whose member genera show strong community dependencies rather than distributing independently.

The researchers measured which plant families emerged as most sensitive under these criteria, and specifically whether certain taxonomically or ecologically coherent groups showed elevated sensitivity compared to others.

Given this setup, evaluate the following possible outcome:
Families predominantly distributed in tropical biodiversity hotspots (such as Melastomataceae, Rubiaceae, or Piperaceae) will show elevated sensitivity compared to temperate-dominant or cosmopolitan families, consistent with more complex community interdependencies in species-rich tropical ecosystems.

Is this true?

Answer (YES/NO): NO